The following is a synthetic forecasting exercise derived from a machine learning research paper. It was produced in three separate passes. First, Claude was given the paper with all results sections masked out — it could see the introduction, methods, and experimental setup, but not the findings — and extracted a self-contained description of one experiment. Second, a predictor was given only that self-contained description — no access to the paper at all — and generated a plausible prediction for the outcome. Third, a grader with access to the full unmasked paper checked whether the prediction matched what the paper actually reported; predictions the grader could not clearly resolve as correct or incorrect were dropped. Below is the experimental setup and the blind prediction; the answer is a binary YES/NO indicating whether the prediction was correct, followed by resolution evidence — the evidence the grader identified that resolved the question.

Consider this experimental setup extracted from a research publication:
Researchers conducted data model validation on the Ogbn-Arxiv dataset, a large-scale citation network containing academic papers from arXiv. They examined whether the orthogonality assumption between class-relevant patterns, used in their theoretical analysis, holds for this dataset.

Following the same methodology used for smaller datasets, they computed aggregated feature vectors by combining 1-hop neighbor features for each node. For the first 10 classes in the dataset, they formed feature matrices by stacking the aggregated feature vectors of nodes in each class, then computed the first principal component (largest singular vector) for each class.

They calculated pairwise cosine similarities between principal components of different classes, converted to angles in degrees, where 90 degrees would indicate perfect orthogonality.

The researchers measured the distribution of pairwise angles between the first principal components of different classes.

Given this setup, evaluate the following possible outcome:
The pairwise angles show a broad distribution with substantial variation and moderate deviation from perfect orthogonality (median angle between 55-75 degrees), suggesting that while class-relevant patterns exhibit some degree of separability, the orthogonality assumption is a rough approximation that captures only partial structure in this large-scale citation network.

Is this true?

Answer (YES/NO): YES